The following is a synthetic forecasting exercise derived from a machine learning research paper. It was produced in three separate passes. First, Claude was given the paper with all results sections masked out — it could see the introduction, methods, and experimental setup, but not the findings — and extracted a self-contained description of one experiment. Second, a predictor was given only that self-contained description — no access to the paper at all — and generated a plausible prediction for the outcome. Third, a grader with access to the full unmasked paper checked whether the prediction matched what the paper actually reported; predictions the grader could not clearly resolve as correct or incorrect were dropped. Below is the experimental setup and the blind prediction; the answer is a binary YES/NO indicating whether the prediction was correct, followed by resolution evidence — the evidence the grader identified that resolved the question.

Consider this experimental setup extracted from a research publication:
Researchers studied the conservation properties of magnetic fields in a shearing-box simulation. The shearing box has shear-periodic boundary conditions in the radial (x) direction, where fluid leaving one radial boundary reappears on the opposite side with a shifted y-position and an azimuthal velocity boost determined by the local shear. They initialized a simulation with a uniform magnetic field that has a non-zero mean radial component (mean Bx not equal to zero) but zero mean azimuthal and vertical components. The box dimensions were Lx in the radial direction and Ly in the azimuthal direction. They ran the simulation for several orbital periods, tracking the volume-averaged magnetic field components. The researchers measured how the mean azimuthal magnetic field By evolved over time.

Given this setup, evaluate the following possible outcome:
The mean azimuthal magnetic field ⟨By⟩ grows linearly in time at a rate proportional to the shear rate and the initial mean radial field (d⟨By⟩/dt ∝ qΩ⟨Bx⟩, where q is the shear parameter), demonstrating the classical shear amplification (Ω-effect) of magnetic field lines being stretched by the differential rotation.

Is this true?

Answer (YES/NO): YES